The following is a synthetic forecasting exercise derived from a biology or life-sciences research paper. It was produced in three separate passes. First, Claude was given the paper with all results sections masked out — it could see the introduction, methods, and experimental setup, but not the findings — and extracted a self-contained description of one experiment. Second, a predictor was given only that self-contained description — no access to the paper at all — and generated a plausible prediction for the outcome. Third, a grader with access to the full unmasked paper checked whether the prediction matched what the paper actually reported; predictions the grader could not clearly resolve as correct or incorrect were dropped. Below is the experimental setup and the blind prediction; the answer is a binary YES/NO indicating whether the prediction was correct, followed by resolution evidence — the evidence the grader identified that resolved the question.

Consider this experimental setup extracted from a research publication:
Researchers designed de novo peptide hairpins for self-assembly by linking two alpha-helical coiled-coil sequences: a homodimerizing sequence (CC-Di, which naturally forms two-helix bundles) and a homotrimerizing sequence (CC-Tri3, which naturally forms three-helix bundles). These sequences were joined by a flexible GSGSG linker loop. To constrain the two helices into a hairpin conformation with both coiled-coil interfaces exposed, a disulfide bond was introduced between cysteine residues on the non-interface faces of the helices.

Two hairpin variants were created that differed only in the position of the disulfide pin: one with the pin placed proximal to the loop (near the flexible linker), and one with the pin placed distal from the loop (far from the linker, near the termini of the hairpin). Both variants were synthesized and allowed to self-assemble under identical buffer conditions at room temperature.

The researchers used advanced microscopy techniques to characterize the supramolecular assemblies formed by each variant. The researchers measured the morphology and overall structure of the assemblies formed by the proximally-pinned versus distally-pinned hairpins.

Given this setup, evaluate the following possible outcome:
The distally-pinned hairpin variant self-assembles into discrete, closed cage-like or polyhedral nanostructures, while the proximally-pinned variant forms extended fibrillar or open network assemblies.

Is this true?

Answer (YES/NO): NO